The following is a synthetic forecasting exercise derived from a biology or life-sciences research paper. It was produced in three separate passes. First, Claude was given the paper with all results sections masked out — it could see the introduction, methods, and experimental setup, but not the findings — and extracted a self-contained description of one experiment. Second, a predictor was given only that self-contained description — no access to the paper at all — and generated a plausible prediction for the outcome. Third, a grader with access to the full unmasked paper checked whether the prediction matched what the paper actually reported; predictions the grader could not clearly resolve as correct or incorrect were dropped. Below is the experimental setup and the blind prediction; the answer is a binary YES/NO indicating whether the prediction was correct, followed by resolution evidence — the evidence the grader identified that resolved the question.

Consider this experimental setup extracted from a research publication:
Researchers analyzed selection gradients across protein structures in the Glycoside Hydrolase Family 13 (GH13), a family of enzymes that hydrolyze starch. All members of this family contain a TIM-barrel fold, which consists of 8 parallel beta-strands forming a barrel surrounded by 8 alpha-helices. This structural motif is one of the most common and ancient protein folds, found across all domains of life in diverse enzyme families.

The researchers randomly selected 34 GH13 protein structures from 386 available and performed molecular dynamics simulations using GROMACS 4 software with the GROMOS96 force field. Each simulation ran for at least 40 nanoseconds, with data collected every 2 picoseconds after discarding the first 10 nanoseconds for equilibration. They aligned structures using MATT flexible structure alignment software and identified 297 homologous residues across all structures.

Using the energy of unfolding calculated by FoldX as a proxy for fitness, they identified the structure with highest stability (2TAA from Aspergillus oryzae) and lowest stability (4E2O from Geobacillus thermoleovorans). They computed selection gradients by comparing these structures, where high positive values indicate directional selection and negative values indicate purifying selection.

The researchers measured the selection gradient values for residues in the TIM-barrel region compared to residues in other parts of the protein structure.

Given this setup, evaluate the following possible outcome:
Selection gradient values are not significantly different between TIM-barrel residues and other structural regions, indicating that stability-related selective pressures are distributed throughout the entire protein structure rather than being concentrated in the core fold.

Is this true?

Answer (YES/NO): NO